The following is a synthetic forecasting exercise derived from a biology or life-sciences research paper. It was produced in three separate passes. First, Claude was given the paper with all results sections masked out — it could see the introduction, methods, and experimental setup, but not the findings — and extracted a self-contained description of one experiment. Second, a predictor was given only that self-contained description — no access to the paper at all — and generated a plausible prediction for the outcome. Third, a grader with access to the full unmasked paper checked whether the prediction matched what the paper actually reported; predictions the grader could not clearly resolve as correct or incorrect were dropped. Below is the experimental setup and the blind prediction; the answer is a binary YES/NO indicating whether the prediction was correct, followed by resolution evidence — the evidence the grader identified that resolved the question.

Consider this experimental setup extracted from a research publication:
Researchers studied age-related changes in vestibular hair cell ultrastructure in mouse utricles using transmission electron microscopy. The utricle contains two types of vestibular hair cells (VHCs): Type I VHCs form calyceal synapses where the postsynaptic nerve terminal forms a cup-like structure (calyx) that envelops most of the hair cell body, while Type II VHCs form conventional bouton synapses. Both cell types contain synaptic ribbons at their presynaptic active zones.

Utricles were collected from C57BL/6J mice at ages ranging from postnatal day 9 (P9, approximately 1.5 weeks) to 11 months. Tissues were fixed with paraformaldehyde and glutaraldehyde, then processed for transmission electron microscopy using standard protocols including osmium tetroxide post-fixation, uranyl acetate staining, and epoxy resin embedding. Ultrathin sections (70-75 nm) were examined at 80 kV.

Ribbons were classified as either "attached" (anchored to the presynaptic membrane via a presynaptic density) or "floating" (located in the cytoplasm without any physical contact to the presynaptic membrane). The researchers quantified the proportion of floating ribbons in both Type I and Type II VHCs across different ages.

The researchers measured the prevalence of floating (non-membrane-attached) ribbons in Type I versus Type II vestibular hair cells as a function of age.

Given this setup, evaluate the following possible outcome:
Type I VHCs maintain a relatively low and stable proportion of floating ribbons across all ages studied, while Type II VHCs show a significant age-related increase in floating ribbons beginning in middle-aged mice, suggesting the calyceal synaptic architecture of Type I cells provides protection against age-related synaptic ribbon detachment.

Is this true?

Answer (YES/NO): NO